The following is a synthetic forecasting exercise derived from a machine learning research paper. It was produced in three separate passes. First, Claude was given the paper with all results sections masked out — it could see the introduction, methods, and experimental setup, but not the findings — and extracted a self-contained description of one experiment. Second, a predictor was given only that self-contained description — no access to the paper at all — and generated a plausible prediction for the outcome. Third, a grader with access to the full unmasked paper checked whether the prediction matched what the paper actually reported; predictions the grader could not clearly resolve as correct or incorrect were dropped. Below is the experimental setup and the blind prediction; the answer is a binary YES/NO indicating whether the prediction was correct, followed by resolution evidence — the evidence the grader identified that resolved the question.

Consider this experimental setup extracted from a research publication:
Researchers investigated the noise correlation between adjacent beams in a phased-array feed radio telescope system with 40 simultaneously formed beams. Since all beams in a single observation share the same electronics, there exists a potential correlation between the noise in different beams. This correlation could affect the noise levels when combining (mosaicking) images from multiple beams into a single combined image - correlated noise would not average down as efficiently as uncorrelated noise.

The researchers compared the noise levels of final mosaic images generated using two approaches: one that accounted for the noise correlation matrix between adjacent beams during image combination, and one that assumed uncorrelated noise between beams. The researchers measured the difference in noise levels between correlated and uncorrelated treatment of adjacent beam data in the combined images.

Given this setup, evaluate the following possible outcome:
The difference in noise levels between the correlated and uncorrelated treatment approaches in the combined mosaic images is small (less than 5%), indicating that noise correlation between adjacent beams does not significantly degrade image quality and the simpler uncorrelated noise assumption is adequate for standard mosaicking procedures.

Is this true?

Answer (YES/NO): YES